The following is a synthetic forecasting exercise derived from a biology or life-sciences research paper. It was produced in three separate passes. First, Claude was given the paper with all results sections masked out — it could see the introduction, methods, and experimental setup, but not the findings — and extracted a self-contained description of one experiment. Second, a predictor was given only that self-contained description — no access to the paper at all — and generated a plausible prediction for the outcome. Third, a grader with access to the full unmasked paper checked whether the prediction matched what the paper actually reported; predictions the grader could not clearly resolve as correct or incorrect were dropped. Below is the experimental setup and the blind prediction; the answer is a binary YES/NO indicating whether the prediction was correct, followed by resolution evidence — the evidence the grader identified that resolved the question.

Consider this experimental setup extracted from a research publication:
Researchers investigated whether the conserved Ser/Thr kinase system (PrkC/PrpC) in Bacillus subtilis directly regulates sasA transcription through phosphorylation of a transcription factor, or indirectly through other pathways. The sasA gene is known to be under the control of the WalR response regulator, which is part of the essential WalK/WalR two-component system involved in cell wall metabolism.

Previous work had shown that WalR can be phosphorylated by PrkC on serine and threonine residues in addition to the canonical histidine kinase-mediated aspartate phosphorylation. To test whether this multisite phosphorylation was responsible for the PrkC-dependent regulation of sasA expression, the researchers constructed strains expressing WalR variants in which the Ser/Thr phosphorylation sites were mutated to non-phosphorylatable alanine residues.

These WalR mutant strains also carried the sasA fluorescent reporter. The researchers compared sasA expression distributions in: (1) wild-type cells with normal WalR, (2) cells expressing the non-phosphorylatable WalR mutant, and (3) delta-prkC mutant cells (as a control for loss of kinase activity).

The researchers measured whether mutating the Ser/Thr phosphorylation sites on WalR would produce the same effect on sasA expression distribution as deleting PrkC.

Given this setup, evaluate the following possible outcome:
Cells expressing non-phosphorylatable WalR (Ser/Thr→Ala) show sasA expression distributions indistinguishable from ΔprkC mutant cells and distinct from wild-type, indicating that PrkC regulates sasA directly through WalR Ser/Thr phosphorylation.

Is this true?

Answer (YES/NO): YES